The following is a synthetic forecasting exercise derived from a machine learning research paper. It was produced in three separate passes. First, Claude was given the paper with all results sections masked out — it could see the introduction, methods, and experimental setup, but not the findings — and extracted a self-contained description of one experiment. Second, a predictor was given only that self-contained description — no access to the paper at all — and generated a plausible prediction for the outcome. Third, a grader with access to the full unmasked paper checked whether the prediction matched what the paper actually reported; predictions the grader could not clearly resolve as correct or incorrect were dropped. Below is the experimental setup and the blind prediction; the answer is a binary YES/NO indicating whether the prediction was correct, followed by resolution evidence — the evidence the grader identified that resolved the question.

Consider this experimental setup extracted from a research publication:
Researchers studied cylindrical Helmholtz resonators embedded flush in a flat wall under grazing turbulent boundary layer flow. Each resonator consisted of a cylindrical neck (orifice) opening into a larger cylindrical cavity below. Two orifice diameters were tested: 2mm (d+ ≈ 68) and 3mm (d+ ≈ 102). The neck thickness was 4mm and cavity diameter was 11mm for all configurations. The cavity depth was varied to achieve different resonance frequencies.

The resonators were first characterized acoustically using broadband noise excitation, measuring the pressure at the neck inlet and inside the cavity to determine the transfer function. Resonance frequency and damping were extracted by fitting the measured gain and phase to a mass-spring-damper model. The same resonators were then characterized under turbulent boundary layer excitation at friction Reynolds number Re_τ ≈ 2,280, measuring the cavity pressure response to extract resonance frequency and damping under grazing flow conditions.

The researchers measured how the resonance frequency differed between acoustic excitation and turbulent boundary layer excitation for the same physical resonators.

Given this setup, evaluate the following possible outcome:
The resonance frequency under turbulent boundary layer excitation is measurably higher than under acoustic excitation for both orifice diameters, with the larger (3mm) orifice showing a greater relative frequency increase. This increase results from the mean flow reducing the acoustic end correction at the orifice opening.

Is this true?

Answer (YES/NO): NO